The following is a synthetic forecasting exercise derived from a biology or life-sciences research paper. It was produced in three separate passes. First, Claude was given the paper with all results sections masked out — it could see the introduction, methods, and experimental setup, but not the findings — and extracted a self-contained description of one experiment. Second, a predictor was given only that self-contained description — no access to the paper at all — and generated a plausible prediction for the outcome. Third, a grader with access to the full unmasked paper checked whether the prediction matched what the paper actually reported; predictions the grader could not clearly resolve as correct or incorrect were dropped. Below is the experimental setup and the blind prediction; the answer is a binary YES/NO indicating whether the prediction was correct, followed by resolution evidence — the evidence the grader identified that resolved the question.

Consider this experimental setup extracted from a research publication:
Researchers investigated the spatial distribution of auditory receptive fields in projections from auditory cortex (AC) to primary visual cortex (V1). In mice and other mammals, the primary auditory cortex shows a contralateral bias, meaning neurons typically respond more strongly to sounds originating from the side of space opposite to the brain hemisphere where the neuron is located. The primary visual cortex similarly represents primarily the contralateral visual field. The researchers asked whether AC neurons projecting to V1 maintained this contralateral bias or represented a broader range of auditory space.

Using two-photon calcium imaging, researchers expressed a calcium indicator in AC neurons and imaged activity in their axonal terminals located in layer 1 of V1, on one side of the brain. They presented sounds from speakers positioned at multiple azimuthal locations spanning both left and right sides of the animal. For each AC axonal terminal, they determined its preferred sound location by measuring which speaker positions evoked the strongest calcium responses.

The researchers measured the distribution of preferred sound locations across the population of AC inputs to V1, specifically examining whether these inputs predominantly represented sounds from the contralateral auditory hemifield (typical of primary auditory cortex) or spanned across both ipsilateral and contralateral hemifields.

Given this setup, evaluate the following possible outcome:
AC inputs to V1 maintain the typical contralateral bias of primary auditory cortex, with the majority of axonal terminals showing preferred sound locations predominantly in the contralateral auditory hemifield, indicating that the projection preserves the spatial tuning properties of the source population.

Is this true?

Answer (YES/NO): NO